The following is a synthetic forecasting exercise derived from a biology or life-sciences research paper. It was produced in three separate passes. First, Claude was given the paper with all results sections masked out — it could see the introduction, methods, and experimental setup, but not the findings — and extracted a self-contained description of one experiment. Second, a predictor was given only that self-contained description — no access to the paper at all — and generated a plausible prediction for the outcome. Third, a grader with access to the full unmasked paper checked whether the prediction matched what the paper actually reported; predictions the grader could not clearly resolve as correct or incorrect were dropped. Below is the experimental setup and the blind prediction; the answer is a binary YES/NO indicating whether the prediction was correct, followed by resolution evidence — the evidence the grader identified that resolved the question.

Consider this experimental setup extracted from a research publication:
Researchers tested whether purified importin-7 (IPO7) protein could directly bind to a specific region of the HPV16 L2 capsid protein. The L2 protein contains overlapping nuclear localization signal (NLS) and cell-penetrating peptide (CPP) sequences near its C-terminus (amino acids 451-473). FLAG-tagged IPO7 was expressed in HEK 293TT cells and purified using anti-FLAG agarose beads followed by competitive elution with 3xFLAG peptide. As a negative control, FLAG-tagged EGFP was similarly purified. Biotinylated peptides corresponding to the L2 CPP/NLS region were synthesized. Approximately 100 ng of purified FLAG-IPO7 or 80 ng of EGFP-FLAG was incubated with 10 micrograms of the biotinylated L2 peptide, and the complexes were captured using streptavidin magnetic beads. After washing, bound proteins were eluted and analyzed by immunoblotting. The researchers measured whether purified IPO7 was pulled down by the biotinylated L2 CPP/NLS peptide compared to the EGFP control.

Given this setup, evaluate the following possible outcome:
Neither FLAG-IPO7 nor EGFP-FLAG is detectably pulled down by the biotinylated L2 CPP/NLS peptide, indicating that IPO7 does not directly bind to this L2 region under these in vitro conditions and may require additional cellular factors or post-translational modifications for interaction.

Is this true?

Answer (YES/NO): NO